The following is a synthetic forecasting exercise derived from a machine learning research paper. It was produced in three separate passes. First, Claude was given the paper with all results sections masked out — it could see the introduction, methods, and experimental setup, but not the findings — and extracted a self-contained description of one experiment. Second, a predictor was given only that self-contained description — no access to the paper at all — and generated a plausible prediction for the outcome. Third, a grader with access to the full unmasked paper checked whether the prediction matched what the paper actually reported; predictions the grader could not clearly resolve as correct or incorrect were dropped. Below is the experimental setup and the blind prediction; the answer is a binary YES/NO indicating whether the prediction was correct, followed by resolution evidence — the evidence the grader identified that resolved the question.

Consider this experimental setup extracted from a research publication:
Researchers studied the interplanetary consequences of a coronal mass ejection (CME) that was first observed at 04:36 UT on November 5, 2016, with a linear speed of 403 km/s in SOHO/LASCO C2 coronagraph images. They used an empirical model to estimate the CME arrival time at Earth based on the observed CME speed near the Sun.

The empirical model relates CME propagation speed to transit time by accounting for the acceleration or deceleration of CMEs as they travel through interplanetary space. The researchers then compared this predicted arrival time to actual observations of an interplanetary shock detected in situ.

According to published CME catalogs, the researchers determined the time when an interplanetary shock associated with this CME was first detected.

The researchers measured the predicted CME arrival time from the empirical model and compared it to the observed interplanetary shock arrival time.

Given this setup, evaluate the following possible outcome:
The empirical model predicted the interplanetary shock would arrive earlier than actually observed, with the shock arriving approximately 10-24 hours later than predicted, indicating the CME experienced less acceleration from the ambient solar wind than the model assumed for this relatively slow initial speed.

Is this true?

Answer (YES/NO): NO